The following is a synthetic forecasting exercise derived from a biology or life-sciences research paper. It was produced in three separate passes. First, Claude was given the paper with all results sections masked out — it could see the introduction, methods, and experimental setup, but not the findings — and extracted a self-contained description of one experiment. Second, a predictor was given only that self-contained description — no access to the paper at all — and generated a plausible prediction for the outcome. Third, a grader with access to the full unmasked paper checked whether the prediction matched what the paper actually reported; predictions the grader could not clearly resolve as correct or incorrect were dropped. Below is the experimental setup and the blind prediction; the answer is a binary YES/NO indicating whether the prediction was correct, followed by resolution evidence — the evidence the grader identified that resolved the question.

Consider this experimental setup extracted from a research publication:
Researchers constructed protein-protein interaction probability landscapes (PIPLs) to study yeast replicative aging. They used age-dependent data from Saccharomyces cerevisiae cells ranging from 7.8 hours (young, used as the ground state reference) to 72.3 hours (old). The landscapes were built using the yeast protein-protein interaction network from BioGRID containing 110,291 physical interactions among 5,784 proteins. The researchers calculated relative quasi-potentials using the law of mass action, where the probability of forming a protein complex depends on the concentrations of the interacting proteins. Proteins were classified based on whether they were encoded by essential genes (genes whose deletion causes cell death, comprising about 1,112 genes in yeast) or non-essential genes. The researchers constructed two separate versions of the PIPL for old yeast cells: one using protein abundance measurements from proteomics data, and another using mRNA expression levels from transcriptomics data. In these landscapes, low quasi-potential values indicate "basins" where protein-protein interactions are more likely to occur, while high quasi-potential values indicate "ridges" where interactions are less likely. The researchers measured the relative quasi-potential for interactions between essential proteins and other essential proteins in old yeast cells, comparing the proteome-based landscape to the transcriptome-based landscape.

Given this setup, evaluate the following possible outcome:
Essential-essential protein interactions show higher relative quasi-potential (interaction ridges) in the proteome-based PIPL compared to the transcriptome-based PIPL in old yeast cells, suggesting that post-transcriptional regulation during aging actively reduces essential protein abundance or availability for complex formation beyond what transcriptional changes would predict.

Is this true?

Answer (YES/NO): NO